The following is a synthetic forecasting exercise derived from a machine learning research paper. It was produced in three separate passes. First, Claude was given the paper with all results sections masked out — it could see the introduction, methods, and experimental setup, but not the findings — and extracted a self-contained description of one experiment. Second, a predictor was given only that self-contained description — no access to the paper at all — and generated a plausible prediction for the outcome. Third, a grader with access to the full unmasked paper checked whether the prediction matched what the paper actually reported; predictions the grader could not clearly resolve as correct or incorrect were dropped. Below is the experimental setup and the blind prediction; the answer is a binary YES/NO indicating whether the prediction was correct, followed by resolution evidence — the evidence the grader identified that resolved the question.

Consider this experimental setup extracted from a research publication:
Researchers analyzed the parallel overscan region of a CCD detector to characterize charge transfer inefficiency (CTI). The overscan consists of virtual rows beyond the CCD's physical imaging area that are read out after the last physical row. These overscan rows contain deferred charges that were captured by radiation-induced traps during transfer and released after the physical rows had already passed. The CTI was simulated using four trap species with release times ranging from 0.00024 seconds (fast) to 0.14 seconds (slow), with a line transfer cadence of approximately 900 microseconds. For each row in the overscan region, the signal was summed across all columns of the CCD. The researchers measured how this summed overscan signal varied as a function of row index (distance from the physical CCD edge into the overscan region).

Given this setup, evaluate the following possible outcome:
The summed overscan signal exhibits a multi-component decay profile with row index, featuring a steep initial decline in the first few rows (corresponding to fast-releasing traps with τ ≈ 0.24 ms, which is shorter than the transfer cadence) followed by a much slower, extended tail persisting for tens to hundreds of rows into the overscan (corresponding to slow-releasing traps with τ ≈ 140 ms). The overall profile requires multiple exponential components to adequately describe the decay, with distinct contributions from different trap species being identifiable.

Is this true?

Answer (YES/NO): YES